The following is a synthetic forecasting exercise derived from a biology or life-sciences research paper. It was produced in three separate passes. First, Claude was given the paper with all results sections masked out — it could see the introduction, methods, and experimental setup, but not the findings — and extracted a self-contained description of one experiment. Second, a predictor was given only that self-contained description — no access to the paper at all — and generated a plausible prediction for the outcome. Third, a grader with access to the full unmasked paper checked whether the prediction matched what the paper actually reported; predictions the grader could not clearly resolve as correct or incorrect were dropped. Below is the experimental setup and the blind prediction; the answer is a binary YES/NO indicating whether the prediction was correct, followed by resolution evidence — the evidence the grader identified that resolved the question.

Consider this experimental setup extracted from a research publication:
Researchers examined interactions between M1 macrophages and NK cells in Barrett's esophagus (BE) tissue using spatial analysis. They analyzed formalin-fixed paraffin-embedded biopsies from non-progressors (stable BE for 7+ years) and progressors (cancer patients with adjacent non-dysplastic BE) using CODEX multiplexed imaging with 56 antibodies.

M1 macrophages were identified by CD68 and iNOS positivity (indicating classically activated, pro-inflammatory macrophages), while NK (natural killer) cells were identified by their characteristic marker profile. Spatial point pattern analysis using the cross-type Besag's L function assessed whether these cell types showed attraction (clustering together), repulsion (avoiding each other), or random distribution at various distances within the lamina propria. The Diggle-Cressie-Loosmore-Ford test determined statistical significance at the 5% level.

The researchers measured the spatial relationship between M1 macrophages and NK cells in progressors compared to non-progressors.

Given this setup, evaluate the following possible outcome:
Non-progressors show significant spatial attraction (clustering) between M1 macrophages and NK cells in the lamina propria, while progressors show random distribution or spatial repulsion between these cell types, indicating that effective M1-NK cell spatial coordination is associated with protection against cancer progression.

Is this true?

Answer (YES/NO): NO